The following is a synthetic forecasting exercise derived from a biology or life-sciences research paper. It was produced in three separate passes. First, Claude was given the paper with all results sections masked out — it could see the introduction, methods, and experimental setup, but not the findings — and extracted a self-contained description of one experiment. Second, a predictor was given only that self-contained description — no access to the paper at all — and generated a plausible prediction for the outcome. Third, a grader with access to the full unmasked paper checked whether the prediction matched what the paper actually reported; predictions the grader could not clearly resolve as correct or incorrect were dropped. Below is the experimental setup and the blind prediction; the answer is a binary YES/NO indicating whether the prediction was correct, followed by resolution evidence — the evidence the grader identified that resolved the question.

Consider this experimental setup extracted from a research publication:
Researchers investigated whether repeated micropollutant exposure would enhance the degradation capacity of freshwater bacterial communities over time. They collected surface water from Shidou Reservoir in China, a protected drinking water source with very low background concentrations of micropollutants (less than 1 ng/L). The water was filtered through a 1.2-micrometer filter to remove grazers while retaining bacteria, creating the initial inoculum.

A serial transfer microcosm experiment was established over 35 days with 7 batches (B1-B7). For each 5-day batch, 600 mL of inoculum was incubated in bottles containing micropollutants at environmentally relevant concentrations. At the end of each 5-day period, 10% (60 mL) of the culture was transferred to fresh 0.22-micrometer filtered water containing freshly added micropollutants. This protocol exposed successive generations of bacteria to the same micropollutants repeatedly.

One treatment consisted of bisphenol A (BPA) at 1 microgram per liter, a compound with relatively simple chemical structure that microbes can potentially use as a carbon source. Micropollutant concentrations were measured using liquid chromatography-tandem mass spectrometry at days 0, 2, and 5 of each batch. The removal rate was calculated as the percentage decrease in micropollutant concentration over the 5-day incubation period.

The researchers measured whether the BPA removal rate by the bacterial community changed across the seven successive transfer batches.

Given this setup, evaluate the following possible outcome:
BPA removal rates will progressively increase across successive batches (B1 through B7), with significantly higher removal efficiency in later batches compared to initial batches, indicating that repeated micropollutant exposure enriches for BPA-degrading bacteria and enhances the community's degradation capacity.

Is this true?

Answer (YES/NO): NO